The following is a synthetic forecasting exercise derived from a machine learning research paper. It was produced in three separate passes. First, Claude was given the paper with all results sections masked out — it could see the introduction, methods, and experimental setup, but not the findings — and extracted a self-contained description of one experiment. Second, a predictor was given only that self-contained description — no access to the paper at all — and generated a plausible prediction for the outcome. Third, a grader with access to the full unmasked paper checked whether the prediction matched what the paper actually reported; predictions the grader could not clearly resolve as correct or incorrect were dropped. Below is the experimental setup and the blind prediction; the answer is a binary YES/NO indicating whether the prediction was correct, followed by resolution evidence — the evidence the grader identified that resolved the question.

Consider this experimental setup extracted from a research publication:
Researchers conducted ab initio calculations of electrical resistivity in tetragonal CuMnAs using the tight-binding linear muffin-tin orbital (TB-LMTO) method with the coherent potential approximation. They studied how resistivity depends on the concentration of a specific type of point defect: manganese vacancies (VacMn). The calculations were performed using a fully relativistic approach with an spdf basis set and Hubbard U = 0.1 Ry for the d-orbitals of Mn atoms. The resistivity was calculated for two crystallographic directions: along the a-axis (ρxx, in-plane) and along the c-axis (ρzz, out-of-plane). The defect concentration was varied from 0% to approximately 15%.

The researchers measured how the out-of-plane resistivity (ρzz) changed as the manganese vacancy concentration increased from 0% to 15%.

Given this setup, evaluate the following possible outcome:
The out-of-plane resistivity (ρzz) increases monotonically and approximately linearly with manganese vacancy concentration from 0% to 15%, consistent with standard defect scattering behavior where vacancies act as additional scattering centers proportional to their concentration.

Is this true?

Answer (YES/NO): NO